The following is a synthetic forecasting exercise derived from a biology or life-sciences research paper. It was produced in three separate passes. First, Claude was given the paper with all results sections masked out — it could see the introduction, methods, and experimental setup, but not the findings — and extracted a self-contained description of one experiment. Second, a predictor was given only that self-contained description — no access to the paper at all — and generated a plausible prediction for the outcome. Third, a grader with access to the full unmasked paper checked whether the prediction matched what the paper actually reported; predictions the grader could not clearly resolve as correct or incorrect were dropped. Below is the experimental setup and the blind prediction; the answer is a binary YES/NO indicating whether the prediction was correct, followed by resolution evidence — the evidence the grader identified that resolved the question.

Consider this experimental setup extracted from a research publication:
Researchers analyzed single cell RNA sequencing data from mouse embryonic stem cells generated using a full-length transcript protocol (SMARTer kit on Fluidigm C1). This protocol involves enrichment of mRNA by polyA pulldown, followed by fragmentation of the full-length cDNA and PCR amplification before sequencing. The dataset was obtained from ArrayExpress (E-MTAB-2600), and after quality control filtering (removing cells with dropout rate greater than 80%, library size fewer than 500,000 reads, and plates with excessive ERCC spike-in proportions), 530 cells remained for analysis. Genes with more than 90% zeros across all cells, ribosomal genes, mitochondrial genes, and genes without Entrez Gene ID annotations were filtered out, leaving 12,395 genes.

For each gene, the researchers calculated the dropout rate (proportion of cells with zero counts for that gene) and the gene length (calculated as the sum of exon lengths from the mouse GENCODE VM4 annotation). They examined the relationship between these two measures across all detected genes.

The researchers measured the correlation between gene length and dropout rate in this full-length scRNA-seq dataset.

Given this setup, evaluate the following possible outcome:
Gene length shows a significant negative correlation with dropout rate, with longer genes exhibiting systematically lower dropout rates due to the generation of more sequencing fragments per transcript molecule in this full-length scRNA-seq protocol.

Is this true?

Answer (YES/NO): YES